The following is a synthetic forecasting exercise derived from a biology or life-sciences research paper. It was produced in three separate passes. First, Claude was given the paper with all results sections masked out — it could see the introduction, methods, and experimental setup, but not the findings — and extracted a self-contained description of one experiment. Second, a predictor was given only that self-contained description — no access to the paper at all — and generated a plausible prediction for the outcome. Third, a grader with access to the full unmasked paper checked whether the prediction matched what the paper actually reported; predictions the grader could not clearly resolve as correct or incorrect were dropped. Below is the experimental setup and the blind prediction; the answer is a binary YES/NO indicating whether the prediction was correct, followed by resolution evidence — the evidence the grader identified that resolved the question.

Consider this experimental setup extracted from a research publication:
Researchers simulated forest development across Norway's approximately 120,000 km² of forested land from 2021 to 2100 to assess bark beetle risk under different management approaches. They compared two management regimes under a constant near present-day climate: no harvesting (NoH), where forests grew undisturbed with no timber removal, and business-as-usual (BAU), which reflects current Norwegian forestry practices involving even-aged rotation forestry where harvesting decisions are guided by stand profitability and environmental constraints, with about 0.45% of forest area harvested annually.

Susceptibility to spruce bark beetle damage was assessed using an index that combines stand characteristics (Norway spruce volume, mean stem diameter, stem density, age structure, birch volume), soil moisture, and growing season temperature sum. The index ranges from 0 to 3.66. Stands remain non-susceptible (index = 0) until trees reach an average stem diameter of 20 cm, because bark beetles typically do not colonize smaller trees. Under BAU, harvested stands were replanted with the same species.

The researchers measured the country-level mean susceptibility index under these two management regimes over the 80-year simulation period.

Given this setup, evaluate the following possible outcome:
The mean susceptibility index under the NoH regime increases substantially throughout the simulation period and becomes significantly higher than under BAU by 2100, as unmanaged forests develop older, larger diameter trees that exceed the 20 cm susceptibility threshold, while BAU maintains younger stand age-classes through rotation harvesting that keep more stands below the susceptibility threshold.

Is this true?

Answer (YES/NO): NO